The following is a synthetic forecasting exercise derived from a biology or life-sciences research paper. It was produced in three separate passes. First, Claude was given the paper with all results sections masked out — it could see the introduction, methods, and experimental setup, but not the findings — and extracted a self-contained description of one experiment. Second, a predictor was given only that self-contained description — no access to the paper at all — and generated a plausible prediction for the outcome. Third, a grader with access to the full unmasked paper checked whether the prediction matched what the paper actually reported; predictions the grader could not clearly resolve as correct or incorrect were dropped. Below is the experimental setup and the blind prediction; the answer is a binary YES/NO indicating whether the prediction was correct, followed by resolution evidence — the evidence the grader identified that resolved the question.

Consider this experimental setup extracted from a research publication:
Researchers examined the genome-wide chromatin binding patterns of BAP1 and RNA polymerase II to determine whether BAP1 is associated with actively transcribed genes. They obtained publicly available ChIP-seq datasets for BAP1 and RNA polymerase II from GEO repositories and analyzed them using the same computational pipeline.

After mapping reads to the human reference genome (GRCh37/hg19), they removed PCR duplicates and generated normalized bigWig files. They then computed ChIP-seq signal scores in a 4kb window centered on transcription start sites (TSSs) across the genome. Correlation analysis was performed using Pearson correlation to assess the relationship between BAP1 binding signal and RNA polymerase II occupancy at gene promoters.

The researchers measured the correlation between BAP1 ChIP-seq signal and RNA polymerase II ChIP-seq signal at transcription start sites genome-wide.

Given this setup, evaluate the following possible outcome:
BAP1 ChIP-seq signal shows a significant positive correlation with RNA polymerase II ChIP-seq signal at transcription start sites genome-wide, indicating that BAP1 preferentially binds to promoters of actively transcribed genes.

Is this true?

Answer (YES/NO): YES